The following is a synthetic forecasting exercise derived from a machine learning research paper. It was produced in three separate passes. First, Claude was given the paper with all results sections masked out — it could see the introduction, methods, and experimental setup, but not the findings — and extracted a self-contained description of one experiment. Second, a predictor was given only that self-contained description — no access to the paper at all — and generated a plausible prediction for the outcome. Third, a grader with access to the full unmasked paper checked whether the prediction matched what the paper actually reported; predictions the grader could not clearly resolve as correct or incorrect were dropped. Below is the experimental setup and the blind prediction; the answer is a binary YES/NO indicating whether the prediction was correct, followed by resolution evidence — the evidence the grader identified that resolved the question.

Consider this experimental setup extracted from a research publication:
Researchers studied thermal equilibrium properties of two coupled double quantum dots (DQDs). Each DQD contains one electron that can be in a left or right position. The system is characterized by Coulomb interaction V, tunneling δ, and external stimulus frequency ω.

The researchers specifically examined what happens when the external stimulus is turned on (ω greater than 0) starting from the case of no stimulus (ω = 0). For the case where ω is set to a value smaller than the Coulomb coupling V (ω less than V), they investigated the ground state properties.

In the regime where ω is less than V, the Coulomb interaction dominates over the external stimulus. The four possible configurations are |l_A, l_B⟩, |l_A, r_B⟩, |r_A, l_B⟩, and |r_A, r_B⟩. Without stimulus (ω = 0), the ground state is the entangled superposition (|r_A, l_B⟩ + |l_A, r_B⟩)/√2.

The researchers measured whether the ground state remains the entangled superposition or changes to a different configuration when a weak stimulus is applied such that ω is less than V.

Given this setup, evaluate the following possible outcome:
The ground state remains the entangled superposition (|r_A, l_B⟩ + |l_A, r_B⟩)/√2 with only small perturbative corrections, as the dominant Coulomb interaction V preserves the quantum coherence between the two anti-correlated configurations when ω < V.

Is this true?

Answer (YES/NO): YES